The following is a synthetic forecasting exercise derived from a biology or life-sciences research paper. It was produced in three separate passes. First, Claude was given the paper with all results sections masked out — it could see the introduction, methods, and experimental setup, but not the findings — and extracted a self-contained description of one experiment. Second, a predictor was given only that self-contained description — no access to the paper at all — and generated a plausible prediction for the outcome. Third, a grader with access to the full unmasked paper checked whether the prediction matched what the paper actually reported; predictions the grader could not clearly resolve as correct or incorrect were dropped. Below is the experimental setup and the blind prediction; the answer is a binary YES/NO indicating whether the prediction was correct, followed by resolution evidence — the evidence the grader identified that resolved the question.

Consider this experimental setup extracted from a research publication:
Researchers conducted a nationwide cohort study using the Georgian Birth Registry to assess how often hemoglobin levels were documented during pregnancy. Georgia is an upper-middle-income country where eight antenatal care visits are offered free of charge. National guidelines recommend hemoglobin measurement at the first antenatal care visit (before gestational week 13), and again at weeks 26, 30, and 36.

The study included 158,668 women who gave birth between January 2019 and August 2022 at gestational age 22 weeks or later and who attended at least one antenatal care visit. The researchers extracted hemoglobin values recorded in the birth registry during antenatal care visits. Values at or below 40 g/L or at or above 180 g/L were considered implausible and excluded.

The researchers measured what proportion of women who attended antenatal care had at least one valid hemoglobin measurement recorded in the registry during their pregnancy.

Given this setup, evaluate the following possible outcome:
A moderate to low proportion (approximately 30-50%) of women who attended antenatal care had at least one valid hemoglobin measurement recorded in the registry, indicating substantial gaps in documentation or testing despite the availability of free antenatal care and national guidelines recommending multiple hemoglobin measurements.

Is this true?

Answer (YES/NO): NO